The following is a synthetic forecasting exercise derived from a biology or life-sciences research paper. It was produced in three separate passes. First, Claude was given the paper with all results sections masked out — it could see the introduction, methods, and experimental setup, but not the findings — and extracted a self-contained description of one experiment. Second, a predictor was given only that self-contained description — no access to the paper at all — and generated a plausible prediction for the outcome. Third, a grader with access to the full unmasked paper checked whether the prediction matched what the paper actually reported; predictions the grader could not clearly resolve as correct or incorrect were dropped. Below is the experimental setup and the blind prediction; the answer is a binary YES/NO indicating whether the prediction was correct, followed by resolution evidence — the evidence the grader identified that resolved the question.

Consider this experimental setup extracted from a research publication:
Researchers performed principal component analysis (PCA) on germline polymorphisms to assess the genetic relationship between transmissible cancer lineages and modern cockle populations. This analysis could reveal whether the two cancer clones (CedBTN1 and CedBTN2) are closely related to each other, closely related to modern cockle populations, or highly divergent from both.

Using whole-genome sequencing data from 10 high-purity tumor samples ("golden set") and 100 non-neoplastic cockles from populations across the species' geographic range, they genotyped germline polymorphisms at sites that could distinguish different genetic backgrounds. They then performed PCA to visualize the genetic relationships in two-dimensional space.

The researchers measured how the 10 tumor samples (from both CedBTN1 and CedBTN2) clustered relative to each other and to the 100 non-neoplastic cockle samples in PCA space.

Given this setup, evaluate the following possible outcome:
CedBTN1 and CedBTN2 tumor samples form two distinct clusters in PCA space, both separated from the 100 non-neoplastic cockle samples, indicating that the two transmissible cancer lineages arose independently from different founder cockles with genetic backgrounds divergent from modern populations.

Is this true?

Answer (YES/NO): YES